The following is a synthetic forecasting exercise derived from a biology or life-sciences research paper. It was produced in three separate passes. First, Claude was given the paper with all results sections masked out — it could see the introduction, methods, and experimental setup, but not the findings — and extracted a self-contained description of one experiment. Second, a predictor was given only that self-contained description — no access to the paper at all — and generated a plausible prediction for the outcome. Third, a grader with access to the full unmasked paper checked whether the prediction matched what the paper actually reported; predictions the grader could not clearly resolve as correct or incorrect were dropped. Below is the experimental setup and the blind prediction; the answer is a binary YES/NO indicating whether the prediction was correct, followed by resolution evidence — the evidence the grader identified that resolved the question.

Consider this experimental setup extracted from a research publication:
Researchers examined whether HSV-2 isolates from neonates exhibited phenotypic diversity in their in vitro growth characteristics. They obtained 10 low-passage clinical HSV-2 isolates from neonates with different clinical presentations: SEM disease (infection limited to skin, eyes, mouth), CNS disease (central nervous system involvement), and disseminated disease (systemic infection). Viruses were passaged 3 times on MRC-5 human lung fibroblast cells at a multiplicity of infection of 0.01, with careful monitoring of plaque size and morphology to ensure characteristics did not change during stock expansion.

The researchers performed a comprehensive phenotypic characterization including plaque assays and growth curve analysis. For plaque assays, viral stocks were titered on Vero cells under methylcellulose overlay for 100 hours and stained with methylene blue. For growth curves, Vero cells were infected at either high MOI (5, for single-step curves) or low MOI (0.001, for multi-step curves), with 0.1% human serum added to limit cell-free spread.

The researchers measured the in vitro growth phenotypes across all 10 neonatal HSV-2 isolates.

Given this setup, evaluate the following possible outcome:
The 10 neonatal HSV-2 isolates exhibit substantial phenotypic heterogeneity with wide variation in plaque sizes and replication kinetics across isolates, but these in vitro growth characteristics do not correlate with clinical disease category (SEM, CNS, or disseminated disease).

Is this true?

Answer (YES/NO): NO